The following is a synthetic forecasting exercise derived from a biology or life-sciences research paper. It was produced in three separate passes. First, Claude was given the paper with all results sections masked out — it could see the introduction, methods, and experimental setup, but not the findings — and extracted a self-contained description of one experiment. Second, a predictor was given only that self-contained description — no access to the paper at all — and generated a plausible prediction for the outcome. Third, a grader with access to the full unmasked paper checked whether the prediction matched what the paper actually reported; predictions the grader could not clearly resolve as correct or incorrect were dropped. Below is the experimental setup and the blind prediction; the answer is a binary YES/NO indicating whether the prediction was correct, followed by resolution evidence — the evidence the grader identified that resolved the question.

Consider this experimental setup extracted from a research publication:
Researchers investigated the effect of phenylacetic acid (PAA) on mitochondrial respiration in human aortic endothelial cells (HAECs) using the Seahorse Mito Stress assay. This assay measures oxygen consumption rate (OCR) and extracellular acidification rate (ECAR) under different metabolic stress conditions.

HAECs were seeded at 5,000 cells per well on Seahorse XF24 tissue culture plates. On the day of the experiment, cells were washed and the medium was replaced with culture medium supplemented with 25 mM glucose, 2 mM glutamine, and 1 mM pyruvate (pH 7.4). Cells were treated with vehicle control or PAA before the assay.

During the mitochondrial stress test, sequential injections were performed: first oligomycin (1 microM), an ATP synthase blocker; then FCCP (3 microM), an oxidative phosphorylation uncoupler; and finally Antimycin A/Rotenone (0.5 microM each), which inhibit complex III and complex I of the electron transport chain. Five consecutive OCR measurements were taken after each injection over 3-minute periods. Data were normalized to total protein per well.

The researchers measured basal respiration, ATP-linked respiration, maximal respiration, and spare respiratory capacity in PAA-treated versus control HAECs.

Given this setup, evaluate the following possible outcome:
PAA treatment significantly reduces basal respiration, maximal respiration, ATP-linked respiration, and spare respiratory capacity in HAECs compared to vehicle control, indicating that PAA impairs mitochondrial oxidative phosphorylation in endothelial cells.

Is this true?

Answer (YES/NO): YES